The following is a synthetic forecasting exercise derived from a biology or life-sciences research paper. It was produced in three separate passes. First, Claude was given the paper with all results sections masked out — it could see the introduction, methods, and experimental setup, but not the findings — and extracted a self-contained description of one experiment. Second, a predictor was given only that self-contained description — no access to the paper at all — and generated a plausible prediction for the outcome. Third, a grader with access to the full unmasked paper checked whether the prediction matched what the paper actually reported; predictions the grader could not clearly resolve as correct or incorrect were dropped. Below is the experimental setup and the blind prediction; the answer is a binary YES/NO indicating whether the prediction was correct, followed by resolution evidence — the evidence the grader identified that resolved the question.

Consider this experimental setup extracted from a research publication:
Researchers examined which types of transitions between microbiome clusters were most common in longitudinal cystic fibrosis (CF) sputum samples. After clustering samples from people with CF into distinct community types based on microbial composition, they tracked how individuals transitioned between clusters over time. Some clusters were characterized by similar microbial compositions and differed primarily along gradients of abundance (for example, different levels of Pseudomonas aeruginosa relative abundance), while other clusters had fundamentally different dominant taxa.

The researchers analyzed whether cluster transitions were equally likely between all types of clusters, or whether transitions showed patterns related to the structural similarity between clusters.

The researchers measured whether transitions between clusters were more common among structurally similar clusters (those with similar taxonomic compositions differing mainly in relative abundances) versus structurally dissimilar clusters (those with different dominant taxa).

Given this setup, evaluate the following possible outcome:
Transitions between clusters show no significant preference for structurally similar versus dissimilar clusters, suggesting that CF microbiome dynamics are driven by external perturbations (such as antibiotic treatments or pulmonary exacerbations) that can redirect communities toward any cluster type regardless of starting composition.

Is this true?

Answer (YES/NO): NO